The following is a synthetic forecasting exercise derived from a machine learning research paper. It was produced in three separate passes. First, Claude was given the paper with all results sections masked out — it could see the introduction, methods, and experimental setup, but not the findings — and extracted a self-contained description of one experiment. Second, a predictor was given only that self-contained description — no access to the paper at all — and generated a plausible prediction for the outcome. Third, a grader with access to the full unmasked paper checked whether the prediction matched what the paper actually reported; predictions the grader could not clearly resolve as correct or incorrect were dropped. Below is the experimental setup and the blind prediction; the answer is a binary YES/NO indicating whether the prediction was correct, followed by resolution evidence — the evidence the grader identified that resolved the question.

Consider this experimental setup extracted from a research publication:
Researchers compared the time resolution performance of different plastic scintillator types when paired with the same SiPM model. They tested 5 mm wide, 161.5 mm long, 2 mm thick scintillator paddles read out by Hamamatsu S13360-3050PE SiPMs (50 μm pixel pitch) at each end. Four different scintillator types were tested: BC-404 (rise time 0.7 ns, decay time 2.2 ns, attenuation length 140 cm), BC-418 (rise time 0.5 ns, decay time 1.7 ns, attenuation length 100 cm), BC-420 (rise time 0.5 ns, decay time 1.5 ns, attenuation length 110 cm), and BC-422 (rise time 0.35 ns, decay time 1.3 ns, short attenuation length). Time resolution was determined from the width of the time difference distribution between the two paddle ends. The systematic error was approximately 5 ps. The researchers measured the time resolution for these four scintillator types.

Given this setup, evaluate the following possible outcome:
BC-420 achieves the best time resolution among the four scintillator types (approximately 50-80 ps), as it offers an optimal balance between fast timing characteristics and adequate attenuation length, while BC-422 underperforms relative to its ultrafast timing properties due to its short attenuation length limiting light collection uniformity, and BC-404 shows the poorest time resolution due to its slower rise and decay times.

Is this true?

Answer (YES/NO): NO